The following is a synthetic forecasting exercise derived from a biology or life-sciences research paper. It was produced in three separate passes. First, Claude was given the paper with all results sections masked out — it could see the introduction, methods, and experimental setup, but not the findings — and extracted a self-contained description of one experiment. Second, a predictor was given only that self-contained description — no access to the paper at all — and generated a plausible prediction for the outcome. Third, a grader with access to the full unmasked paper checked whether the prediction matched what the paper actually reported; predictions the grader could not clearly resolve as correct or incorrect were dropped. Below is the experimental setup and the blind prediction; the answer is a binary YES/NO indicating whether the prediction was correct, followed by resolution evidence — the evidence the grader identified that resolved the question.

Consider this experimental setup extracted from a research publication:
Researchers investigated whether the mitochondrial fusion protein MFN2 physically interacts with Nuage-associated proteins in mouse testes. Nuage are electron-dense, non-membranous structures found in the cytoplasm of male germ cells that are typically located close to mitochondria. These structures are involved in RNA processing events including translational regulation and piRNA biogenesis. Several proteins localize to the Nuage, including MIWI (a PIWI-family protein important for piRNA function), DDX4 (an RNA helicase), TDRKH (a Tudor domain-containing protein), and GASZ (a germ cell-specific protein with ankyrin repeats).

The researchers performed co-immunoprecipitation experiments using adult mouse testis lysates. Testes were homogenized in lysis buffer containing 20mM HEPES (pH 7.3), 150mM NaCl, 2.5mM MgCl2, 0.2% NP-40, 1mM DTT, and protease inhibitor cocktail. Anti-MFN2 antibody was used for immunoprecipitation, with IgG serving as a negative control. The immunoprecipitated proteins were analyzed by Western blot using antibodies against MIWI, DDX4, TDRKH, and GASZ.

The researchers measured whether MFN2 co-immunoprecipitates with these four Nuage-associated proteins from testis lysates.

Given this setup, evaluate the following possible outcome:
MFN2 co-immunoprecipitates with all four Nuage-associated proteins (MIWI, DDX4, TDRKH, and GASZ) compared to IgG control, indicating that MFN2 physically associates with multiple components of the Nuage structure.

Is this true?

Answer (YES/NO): YES